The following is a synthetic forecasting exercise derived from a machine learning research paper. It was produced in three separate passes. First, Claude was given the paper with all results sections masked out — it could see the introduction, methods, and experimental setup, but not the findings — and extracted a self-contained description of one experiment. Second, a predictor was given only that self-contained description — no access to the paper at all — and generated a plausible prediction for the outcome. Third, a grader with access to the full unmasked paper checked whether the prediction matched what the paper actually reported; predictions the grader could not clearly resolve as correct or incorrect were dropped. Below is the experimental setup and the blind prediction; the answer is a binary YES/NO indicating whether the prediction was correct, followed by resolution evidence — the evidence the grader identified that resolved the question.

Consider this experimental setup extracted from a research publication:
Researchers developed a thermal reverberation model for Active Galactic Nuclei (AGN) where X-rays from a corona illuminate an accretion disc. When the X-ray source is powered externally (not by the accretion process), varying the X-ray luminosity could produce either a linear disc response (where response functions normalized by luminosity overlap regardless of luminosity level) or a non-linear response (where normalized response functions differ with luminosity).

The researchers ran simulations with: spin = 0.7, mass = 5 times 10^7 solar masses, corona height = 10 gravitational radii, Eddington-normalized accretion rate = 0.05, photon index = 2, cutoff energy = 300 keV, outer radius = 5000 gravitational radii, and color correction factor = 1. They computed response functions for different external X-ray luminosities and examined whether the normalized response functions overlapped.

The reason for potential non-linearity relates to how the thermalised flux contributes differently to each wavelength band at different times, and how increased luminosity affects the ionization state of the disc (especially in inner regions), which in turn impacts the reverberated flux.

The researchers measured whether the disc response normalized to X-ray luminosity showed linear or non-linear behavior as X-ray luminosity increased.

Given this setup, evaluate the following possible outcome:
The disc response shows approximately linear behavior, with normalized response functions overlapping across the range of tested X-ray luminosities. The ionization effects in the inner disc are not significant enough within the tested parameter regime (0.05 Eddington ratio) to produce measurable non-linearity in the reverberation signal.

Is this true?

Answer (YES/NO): NO